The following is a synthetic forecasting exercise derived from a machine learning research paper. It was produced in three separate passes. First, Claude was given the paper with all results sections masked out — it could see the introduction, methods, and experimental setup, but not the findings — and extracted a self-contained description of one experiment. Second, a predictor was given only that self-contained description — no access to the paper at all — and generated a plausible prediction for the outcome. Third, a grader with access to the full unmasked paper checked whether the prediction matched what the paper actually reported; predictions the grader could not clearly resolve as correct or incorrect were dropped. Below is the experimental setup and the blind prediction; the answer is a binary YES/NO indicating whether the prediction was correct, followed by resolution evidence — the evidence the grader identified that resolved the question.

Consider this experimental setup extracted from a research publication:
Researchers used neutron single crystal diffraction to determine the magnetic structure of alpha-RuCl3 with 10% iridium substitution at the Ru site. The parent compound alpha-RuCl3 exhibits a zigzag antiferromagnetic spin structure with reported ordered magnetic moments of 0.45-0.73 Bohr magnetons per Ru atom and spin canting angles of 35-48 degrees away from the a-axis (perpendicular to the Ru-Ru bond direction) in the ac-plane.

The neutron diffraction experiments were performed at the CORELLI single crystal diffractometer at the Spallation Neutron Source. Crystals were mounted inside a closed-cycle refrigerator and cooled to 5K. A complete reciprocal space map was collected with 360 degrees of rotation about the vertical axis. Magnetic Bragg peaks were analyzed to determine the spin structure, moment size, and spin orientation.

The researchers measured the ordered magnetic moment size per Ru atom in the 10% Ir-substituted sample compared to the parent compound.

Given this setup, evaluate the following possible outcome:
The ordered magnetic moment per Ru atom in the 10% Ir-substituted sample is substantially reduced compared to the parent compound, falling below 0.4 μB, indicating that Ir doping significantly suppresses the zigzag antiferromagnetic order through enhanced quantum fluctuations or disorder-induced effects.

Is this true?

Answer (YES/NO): YES